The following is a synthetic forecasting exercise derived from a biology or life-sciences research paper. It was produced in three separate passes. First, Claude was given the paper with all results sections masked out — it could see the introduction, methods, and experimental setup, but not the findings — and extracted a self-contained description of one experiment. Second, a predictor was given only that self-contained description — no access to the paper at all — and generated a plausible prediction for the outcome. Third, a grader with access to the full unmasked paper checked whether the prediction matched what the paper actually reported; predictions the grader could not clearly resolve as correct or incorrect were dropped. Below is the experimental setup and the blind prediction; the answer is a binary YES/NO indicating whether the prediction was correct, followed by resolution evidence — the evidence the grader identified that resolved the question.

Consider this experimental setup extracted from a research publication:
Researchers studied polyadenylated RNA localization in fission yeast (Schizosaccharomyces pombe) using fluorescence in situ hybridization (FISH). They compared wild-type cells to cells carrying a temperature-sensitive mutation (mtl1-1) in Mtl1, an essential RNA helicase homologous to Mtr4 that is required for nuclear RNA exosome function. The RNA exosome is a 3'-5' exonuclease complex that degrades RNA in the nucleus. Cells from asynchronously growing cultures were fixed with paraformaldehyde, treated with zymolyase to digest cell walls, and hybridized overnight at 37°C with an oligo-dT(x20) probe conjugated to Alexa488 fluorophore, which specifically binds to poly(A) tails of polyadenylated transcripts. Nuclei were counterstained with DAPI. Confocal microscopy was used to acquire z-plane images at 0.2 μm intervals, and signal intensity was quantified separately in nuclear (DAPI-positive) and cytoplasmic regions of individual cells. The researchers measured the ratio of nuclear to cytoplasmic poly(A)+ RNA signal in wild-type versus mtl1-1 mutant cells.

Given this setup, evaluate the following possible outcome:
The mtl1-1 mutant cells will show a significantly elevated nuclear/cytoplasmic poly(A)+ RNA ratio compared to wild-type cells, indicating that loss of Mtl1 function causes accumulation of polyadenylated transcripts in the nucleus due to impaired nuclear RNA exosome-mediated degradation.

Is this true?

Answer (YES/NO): YES